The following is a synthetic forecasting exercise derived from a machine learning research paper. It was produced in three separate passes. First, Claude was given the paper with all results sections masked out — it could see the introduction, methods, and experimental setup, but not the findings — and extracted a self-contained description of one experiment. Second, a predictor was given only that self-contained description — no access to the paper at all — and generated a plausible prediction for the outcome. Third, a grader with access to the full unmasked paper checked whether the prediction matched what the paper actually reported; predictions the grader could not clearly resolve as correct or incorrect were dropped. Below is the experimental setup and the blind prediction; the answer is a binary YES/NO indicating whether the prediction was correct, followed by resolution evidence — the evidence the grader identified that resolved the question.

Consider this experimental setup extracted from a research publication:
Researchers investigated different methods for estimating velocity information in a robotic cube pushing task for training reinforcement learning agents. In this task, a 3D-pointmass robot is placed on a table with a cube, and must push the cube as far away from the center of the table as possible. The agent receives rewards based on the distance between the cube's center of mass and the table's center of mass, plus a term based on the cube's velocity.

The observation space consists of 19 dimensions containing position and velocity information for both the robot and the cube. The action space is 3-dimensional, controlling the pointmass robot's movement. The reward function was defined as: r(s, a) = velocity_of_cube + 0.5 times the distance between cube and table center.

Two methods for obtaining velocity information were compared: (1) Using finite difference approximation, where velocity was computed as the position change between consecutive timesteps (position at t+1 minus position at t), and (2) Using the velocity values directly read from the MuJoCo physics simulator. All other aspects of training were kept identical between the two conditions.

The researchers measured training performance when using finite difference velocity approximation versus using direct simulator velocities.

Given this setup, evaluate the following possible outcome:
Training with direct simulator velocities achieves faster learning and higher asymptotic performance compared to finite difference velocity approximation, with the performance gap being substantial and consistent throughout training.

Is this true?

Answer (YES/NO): NO